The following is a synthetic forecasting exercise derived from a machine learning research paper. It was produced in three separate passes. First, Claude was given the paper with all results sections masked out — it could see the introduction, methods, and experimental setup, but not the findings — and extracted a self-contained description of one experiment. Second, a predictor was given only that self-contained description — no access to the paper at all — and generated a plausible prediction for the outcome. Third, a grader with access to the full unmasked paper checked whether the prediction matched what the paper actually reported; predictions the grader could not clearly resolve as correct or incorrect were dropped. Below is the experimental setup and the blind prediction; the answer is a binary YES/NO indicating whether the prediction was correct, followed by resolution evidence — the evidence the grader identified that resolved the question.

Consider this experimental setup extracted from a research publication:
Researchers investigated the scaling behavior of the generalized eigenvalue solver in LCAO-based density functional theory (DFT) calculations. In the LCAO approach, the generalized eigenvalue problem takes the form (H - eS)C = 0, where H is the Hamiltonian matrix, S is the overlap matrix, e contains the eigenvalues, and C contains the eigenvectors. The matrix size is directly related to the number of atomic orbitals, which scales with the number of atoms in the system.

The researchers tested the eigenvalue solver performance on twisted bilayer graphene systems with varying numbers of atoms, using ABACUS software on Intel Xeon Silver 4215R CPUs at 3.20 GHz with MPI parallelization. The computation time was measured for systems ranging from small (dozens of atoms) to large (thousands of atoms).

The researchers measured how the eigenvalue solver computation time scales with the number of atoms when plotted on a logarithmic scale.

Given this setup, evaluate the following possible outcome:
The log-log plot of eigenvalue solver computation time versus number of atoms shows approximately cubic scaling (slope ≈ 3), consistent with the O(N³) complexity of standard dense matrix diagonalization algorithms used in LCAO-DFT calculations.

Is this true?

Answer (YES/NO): YES